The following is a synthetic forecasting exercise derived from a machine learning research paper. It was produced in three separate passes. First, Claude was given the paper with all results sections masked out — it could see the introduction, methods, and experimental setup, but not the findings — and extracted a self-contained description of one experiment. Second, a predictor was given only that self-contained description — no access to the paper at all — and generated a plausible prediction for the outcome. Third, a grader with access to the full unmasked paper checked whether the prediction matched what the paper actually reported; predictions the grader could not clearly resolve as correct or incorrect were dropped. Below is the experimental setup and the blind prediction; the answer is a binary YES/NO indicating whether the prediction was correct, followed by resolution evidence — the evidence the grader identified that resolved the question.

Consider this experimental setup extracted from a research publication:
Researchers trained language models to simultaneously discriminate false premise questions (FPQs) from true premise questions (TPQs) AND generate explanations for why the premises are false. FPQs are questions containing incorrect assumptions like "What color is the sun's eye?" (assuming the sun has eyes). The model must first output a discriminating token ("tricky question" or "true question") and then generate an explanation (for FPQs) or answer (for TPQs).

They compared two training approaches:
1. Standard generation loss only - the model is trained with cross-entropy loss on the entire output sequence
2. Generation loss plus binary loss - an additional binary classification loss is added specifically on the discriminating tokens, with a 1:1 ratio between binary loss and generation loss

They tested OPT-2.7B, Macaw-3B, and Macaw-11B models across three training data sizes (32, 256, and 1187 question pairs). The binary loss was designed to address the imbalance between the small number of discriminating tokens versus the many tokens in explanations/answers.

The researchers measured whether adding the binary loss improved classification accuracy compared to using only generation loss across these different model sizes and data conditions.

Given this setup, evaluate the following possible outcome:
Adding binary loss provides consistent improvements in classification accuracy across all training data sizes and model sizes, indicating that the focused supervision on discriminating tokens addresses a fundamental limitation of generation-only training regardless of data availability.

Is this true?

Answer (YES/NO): YES